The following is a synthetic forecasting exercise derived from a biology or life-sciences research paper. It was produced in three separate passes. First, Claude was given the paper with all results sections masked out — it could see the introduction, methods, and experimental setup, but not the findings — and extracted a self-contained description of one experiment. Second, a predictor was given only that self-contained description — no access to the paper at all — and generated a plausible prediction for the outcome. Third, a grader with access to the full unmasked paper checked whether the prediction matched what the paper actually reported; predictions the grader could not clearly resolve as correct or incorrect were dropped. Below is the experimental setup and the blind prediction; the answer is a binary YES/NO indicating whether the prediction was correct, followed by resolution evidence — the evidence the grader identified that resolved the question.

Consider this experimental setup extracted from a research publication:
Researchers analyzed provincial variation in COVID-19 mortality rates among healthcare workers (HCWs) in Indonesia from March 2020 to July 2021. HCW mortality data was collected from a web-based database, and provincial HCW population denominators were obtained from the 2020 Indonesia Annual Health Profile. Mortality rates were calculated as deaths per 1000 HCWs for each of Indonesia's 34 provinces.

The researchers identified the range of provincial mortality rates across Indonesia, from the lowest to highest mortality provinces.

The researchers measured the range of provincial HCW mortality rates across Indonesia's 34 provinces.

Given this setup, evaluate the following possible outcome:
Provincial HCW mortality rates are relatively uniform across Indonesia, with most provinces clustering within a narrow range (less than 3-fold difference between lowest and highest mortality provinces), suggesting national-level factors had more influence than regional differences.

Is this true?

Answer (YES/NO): NO